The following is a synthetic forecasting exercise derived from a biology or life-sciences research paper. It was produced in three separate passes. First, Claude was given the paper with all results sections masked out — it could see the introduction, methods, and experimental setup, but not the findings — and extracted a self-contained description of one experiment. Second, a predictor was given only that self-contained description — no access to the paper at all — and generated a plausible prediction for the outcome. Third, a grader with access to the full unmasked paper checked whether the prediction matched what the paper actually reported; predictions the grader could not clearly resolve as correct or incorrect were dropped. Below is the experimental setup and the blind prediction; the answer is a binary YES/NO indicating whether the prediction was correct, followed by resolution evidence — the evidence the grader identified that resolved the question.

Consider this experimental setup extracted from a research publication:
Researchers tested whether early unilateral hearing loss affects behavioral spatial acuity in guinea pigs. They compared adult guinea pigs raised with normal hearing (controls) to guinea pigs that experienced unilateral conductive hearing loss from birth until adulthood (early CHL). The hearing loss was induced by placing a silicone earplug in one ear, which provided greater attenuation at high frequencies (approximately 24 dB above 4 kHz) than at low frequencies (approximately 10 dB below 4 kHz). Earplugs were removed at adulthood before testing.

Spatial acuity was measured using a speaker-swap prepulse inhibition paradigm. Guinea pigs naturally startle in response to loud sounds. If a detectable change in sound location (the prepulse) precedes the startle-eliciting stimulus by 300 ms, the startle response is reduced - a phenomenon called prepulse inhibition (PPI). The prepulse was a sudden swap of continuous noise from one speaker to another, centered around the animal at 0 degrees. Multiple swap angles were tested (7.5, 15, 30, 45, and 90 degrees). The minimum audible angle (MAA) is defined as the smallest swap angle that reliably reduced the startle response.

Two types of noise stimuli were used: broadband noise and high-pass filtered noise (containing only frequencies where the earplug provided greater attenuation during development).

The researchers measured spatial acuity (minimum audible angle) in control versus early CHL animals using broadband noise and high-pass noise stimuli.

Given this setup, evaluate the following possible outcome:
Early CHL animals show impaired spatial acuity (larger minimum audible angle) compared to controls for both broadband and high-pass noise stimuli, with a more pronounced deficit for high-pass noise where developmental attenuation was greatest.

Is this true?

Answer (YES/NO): NO